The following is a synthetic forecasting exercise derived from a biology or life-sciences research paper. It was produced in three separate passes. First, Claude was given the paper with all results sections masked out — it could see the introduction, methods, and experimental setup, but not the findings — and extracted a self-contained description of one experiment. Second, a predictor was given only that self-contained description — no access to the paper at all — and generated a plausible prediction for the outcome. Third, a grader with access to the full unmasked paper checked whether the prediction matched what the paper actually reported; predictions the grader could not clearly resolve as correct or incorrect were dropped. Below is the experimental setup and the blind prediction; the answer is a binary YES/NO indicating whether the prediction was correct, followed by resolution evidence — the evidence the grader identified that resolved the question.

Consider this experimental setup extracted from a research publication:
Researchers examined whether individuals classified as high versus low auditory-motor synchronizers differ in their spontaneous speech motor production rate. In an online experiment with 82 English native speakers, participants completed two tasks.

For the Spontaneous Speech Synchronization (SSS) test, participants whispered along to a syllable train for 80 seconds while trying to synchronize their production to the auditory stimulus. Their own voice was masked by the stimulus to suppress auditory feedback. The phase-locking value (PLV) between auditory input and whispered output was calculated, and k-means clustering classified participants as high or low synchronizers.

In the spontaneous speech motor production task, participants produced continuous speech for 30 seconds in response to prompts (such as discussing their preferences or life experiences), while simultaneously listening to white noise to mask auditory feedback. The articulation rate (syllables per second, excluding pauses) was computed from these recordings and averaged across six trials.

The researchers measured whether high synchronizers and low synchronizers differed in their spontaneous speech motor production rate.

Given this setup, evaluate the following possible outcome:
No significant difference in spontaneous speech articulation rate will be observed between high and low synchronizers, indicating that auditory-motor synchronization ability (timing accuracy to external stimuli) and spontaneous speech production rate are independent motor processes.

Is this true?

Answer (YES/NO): YES